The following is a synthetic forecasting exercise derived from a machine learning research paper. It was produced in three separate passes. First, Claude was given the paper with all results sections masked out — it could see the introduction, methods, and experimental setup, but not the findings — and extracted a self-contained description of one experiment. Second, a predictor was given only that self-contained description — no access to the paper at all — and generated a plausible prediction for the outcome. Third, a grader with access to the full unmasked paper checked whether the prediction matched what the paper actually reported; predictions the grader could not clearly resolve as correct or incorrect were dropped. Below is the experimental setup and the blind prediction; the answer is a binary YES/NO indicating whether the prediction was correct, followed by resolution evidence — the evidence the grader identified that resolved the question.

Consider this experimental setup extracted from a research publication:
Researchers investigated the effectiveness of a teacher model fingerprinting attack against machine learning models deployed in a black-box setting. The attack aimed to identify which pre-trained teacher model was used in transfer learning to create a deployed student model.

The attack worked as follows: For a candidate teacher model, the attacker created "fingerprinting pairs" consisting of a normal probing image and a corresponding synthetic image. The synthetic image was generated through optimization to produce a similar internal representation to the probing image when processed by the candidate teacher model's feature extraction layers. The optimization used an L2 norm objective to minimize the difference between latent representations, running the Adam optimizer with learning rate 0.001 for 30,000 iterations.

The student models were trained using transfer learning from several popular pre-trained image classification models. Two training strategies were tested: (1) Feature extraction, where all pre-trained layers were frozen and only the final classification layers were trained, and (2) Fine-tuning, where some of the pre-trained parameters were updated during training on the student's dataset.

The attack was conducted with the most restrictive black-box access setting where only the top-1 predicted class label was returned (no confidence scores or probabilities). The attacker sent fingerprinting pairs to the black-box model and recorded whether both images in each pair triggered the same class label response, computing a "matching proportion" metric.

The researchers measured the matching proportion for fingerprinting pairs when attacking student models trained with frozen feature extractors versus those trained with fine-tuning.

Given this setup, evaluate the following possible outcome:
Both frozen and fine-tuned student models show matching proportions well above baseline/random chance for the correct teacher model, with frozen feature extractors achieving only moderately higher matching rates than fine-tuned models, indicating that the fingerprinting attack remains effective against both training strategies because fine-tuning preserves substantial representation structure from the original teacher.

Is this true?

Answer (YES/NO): NO